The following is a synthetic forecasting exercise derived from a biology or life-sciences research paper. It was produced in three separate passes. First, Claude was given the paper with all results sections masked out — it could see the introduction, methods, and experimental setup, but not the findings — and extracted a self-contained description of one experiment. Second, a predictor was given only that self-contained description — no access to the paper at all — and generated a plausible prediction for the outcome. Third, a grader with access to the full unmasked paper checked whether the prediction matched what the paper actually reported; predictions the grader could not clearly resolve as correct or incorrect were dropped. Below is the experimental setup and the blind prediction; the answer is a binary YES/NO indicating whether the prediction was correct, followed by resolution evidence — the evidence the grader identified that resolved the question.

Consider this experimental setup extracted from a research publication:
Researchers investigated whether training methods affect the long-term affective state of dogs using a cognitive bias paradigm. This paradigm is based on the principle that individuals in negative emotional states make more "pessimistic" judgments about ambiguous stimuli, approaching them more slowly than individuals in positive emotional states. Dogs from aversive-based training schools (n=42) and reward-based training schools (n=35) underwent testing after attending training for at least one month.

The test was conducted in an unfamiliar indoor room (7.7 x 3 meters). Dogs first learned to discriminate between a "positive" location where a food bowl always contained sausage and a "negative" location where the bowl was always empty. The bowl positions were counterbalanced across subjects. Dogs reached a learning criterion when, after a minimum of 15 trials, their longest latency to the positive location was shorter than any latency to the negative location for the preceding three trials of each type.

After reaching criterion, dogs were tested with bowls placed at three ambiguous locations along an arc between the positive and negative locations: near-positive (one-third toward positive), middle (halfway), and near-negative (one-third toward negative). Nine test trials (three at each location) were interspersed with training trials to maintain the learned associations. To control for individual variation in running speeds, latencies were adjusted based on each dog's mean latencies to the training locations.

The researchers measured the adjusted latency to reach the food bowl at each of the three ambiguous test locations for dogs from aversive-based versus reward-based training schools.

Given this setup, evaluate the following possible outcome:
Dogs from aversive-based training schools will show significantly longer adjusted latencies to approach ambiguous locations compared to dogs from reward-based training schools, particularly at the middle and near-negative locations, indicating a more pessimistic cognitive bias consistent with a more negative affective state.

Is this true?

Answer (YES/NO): NO